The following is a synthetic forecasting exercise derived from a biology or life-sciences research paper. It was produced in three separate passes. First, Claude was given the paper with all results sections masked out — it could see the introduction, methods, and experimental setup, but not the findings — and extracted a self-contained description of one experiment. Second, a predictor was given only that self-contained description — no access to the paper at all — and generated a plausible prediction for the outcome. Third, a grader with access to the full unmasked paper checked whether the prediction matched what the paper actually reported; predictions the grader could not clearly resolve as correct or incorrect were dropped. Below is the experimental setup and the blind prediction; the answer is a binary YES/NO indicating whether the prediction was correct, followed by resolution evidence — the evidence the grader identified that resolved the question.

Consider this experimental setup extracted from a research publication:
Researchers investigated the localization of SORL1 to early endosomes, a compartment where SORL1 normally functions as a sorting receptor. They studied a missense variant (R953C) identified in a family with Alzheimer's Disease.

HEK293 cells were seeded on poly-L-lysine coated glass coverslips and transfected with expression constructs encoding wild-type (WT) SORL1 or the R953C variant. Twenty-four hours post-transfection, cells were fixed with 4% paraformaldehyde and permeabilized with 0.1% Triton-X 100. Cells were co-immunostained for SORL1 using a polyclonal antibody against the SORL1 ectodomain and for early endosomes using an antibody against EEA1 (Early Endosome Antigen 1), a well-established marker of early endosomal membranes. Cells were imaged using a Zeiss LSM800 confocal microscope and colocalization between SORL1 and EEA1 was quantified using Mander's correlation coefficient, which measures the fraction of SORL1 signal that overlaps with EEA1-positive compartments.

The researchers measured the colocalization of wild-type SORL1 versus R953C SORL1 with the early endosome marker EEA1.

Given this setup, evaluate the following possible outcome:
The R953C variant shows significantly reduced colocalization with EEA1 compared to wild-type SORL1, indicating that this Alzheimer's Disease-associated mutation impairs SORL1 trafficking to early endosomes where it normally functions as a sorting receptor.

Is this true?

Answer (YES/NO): YES